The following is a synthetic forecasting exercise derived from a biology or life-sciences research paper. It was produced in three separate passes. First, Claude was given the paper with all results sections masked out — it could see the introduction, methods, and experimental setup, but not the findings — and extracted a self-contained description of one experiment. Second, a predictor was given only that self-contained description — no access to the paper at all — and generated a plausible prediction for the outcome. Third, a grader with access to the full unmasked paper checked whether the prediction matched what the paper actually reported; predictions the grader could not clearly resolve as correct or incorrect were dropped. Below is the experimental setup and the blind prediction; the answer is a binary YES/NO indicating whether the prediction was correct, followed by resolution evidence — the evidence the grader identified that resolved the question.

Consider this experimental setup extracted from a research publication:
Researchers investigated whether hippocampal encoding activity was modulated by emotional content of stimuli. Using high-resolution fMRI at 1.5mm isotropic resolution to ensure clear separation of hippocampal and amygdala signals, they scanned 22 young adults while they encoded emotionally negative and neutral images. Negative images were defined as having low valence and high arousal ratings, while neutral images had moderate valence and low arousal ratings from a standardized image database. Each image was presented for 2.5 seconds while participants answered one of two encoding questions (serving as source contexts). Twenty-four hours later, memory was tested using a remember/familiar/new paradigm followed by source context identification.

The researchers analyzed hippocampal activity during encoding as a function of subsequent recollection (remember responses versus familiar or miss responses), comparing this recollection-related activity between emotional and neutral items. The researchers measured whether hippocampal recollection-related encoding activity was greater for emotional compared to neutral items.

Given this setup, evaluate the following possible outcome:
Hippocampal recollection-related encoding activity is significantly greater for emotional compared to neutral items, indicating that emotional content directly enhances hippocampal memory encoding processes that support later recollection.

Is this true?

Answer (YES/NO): NO